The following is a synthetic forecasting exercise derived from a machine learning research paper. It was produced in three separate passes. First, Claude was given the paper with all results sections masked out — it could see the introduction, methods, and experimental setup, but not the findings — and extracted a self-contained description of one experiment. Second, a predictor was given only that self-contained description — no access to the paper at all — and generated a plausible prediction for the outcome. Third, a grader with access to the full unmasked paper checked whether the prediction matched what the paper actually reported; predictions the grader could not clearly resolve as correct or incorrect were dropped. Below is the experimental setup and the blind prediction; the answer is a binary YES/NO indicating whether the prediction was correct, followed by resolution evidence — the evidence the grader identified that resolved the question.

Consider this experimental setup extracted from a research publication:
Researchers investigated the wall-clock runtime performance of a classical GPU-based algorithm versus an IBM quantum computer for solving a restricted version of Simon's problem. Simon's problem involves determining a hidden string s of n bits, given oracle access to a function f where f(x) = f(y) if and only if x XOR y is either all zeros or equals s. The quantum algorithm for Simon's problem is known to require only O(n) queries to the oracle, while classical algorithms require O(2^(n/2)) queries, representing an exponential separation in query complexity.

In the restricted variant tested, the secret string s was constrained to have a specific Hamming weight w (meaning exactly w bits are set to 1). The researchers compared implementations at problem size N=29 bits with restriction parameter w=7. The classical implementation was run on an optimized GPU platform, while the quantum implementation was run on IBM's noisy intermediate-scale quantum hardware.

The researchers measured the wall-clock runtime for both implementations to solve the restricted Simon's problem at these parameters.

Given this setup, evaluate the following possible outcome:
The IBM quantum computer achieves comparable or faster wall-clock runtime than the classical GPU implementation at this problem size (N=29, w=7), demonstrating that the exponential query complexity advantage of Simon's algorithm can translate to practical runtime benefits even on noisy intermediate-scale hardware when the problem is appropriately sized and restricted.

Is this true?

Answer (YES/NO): NO